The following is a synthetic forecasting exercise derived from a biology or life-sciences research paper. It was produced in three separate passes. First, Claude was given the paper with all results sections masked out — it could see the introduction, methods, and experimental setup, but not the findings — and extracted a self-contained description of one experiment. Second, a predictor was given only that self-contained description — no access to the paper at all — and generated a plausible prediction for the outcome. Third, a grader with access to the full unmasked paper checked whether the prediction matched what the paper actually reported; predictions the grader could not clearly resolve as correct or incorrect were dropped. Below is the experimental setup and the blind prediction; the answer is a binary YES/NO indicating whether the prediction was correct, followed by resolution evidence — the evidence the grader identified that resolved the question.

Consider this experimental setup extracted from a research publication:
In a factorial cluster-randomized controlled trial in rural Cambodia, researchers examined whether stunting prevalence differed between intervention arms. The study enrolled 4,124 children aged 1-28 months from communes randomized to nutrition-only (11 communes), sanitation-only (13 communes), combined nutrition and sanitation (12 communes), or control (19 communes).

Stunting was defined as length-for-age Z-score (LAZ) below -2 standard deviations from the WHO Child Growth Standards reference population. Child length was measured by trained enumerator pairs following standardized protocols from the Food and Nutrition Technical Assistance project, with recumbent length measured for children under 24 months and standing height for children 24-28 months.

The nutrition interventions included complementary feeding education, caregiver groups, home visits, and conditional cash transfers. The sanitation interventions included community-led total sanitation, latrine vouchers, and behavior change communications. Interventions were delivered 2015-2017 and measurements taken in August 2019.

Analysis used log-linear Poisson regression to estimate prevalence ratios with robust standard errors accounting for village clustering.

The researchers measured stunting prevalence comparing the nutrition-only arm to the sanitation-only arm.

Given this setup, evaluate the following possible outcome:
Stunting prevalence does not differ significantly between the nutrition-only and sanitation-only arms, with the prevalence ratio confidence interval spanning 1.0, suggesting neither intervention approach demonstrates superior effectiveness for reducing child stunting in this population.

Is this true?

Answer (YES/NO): YES